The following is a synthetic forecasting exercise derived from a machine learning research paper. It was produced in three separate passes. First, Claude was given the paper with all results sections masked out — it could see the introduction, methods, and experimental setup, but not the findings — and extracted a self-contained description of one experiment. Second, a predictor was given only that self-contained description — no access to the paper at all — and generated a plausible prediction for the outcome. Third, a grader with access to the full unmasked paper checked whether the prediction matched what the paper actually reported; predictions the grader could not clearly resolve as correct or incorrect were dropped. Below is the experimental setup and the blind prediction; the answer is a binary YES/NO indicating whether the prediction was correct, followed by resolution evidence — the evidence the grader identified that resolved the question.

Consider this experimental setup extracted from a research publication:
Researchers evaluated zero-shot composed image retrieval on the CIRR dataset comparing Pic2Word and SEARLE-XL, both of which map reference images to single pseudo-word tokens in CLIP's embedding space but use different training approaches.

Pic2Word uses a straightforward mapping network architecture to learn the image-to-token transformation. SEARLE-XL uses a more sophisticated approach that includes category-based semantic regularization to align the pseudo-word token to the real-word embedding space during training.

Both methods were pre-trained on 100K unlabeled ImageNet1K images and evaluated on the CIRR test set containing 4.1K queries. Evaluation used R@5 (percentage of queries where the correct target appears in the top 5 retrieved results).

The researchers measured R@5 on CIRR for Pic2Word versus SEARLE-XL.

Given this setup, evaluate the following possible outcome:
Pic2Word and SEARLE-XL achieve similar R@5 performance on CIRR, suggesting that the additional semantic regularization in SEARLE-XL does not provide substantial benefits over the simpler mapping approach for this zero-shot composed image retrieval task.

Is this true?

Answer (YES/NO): YES